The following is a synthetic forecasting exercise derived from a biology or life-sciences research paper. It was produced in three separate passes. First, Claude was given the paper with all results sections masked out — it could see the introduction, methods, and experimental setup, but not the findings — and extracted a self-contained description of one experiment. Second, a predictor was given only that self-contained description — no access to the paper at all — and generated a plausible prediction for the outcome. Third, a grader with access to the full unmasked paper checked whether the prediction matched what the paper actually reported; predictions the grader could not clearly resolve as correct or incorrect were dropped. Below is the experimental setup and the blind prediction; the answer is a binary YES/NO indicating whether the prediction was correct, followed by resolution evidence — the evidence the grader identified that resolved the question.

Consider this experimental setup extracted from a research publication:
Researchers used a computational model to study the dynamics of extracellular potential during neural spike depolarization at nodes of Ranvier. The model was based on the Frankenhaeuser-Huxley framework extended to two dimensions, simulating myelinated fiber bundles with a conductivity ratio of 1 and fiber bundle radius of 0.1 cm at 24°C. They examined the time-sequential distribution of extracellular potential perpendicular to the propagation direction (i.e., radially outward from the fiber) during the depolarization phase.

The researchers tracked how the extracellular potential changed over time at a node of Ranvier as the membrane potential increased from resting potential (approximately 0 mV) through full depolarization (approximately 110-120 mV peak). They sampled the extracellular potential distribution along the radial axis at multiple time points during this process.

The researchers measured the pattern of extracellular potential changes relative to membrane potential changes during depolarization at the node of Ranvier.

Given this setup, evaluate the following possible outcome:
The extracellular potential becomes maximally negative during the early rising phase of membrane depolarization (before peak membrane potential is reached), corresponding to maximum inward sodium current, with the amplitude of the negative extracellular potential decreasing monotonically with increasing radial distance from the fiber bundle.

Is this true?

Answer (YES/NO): NO